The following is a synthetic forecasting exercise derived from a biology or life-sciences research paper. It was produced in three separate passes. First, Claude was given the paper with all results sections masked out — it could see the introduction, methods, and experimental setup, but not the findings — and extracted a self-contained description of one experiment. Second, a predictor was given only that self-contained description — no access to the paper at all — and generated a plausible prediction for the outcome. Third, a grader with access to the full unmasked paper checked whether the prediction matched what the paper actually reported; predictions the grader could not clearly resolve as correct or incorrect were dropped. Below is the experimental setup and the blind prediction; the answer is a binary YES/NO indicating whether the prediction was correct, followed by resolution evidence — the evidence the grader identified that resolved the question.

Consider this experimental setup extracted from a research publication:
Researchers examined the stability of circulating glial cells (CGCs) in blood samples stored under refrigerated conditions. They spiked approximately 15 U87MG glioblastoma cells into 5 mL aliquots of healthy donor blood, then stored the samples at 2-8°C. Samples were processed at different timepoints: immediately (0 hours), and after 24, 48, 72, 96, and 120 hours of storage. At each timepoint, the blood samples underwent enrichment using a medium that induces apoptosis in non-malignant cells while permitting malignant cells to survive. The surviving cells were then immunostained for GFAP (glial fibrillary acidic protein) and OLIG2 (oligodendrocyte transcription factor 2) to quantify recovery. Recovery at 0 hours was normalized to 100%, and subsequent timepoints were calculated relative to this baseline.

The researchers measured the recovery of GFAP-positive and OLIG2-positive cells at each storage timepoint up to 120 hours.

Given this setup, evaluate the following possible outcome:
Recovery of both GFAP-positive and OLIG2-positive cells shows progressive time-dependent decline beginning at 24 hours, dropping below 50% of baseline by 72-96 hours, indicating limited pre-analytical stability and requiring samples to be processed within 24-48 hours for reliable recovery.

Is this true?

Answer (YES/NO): NO